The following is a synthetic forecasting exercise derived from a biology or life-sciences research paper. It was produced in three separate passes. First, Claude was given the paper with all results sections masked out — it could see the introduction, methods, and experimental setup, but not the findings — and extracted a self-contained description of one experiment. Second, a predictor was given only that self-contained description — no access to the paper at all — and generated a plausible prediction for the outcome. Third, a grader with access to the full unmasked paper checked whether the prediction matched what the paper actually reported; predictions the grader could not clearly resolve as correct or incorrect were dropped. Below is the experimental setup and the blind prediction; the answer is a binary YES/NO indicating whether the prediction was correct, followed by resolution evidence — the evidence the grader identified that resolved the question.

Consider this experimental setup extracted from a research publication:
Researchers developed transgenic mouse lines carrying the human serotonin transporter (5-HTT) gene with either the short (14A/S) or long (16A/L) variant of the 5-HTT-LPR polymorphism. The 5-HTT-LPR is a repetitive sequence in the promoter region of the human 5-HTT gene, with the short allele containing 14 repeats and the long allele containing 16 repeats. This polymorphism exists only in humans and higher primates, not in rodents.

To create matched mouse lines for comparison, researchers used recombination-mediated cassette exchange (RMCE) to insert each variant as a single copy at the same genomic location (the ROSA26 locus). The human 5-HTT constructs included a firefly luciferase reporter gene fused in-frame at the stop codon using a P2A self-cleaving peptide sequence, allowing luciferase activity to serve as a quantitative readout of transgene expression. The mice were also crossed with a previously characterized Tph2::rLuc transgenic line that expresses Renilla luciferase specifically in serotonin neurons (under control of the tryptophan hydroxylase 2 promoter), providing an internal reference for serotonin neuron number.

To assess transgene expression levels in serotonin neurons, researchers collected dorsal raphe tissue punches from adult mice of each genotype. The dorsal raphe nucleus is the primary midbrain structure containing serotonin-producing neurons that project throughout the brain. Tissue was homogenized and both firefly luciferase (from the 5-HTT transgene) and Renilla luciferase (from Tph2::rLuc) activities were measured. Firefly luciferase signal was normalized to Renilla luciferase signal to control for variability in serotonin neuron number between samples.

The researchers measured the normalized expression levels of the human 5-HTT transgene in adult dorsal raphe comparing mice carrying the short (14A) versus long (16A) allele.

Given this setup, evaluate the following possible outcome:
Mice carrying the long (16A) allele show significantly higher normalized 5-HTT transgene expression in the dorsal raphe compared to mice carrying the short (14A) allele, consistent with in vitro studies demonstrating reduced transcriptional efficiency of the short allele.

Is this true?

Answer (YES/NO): NO